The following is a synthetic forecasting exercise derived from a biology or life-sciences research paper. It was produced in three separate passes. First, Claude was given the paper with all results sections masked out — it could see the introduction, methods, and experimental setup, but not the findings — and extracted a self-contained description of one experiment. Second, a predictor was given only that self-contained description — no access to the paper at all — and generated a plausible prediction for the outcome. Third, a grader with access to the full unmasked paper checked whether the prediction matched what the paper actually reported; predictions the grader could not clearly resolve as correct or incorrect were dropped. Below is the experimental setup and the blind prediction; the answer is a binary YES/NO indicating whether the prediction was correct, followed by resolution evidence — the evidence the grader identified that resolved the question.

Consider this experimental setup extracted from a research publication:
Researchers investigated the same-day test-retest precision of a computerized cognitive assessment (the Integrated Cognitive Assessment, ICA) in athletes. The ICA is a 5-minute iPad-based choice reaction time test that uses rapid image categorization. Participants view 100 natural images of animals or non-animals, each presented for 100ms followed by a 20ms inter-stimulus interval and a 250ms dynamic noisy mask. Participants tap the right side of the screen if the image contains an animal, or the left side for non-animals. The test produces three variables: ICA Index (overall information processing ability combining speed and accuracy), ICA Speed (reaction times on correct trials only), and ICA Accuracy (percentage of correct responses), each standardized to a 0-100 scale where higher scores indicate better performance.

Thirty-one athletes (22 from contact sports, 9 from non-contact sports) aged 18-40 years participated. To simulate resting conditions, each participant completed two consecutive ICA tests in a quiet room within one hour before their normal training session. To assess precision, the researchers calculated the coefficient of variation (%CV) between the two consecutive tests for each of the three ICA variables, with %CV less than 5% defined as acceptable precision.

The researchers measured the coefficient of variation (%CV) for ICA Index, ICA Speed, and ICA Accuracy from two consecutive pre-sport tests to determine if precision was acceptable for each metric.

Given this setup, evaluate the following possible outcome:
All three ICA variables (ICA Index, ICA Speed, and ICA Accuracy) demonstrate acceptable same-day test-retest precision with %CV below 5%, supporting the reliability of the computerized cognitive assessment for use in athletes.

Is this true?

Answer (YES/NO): NO